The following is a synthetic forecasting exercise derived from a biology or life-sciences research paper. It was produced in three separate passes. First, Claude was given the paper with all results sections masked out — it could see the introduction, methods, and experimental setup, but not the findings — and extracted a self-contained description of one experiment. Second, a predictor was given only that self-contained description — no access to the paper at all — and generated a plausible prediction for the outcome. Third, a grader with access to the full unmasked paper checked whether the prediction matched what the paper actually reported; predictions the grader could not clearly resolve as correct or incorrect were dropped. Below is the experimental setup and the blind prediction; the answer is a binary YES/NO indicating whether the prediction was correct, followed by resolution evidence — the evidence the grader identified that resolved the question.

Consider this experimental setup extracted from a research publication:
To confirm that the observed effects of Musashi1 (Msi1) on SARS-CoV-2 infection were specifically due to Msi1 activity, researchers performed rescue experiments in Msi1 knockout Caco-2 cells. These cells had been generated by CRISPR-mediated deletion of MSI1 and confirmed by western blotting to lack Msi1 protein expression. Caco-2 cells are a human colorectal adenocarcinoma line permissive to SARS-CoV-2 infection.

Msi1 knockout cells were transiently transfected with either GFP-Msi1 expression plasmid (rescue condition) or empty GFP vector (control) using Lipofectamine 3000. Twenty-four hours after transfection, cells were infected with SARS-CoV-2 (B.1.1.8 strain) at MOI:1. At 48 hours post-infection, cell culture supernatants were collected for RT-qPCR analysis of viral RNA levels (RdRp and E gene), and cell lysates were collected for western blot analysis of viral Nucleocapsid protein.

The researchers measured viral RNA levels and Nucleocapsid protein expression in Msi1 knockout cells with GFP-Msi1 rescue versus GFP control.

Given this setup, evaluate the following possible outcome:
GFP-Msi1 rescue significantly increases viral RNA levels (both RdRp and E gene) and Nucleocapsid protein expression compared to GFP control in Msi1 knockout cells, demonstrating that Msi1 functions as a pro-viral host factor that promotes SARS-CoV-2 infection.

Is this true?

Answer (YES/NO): NO